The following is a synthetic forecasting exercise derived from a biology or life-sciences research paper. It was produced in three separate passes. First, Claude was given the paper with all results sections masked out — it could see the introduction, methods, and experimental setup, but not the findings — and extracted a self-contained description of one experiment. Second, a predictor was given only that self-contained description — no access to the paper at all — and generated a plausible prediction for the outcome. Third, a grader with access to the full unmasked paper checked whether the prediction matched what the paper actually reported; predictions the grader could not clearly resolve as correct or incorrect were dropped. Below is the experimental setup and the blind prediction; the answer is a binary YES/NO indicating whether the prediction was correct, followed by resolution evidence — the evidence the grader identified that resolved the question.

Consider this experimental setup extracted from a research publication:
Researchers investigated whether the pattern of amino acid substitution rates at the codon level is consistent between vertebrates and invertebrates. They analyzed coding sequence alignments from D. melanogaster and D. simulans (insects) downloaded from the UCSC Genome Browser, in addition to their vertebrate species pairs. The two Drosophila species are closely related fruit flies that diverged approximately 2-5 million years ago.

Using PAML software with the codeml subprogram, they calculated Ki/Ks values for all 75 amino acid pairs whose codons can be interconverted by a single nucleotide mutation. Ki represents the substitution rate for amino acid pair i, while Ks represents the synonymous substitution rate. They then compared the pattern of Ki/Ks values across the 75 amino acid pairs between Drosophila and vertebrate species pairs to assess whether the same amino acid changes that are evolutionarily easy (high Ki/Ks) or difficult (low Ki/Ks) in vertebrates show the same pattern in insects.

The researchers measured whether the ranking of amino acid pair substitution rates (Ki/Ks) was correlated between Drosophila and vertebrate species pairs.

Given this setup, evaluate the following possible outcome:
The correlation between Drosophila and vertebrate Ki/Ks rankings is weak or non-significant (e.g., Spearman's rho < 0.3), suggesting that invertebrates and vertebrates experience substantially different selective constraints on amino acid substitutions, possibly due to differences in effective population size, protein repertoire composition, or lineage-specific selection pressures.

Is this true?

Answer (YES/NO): NO